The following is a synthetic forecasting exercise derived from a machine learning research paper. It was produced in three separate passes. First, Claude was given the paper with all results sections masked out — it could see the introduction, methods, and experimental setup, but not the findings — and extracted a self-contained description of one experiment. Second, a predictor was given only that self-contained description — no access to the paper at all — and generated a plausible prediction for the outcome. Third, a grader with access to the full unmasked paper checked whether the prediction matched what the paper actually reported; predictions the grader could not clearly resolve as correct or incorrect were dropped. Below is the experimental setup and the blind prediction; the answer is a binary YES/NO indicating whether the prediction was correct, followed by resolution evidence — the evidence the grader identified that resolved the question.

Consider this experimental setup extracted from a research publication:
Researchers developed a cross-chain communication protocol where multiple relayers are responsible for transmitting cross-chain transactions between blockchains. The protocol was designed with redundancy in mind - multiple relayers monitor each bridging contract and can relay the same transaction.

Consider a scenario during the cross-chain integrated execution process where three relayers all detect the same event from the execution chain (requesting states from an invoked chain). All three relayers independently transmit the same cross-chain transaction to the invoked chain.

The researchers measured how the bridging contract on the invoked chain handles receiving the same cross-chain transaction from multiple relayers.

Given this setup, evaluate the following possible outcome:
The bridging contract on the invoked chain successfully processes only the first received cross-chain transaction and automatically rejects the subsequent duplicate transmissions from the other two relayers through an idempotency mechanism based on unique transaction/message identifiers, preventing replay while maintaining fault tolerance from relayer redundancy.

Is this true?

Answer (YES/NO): YES